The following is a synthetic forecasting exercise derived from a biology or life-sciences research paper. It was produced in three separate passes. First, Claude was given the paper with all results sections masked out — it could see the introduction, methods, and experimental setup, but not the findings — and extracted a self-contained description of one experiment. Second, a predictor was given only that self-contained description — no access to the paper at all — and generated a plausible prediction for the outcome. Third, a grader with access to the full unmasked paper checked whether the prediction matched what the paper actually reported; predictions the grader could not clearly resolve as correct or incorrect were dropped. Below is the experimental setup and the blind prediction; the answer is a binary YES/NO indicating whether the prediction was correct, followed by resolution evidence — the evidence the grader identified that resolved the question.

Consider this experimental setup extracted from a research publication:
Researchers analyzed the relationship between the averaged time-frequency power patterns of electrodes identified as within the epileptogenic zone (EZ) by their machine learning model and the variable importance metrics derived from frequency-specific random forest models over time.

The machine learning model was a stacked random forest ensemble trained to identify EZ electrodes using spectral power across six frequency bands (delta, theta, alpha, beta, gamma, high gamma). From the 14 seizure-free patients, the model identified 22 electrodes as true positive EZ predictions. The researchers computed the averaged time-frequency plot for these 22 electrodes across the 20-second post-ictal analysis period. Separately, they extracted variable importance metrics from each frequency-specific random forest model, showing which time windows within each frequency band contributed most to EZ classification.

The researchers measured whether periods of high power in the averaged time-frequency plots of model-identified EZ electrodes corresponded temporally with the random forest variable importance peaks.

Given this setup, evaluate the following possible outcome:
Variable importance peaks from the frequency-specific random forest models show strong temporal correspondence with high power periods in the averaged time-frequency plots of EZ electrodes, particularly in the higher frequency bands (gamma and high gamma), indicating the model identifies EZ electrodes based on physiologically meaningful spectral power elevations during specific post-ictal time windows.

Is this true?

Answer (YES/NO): NO